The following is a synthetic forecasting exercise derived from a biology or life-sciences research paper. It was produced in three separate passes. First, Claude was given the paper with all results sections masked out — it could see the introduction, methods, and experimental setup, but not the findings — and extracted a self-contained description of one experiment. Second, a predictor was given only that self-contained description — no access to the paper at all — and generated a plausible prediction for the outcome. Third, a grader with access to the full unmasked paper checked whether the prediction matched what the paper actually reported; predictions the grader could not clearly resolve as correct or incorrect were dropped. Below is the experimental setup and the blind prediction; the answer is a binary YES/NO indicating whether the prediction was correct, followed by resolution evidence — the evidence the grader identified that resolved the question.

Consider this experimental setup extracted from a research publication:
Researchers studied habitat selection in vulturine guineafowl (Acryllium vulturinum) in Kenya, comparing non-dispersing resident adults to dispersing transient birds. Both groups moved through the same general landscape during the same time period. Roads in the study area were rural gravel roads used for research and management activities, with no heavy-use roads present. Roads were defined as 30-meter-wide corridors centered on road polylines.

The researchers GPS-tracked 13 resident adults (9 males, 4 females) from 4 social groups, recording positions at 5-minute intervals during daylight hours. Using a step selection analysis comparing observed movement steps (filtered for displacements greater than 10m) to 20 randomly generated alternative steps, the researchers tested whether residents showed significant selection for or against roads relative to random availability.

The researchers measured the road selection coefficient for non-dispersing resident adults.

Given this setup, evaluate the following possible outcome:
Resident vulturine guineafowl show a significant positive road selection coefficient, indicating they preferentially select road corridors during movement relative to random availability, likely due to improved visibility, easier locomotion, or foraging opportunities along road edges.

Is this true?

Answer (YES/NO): NO